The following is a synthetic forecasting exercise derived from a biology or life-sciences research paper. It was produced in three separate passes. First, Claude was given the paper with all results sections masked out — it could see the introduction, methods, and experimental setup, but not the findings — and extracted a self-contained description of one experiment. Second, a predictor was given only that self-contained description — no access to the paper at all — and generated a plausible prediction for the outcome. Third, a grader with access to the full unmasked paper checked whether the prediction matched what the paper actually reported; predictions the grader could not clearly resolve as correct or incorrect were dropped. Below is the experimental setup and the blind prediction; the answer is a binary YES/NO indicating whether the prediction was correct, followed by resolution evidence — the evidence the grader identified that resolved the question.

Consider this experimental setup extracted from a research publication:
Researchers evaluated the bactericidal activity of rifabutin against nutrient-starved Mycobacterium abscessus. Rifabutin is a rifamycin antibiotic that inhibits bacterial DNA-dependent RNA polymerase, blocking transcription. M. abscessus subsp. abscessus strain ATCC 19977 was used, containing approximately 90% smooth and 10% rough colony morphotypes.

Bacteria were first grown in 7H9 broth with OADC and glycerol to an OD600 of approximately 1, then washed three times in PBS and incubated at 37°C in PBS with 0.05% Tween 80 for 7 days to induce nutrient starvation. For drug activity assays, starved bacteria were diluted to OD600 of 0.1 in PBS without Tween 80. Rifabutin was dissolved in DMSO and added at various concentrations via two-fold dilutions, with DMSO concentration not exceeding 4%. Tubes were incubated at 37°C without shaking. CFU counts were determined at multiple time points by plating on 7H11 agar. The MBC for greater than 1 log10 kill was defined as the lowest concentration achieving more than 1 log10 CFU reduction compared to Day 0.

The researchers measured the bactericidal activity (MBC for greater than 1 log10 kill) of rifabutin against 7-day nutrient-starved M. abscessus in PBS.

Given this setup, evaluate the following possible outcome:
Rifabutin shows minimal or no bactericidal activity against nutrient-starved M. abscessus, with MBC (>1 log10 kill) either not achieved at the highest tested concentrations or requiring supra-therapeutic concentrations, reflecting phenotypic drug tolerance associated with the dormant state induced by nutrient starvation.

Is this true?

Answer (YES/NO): YES